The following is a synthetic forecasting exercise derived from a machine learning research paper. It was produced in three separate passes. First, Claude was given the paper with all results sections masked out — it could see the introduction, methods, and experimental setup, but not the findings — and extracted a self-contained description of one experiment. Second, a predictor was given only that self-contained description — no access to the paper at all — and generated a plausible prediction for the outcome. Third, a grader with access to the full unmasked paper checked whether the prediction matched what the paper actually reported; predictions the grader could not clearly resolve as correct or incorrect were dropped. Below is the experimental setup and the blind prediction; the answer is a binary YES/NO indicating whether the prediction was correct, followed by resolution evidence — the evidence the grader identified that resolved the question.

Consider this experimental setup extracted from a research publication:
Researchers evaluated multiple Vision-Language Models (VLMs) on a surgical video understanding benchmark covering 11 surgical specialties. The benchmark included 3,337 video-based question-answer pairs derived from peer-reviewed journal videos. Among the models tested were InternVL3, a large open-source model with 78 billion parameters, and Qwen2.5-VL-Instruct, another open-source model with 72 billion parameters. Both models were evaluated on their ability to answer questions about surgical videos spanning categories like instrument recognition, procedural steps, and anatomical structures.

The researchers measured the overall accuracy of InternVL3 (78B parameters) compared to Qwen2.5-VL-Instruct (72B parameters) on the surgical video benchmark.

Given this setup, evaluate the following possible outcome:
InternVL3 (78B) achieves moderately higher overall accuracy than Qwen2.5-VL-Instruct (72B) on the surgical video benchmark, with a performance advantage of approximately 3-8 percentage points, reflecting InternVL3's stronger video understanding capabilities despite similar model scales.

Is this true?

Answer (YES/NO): YES